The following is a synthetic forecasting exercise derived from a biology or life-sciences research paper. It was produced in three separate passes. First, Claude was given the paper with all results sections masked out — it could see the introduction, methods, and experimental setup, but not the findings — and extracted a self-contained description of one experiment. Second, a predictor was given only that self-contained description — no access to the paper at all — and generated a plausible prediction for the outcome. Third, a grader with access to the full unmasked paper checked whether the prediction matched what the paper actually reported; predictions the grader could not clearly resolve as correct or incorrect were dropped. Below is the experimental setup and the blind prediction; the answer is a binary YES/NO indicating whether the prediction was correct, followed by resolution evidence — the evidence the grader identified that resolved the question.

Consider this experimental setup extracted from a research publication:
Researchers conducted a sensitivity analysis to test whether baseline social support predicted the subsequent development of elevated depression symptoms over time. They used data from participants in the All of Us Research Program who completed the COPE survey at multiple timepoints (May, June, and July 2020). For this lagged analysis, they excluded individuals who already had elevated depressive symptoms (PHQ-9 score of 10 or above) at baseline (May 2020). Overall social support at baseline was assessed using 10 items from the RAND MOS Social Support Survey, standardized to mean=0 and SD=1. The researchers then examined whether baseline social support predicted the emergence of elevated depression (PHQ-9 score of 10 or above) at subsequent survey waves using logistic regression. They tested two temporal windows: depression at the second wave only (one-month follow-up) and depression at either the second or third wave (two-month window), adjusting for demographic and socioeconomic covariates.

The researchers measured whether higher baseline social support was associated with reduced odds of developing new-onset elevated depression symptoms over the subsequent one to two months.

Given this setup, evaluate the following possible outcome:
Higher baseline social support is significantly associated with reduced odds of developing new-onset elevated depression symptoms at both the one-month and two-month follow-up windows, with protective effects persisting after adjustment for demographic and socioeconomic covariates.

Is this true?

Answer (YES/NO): YES